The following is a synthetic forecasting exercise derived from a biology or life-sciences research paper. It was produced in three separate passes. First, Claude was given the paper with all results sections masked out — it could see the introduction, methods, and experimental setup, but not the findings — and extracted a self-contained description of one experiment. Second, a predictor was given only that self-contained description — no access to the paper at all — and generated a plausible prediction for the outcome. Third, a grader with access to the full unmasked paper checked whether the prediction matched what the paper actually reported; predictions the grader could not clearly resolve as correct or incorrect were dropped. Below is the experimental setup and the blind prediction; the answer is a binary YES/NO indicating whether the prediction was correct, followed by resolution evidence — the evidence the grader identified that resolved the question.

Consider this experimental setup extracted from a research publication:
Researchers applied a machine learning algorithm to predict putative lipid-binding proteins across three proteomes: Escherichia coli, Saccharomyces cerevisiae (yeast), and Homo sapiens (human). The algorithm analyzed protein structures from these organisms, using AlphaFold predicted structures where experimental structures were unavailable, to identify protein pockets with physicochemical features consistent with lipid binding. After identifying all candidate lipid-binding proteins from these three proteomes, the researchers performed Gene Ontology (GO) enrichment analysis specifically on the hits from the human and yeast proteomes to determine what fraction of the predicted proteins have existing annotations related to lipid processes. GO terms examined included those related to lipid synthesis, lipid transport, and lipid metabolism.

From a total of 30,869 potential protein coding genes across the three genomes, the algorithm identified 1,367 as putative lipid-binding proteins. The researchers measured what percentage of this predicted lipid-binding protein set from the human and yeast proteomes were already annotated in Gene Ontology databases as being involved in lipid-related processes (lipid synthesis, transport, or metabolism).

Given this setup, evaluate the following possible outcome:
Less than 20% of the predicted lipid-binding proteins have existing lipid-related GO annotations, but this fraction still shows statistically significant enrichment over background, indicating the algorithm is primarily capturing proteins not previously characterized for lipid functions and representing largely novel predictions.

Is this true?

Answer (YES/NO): NO